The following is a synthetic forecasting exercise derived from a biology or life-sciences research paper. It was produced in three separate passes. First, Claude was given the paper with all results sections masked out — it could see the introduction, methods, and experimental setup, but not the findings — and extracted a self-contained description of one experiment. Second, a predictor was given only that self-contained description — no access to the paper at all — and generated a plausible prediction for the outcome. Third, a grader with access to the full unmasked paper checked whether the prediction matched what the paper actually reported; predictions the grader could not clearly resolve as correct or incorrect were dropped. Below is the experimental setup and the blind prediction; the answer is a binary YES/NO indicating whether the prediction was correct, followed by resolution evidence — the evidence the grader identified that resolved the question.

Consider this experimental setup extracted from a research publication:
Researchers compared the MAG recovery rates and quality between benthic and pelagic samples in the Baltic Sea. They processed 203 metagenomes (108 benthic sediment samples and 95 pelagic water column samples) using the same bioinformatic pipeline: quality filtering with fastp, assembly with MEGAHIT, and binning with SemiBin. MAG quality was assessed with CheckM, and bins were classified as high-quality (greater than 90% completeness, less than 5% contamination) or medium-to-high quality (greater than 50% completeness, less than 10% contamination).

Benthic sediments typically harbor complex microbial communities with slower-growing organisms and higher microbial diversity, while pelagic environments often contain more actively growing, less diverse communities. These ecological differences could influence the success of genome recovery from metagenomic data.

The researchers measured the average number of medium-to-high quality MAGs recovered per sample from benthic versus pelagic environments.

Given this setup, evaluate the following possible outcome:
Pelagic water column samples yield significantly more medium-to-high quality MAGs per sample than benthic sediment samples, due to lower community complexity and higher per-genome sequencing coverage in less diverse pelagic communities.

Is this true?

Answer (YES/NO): NO